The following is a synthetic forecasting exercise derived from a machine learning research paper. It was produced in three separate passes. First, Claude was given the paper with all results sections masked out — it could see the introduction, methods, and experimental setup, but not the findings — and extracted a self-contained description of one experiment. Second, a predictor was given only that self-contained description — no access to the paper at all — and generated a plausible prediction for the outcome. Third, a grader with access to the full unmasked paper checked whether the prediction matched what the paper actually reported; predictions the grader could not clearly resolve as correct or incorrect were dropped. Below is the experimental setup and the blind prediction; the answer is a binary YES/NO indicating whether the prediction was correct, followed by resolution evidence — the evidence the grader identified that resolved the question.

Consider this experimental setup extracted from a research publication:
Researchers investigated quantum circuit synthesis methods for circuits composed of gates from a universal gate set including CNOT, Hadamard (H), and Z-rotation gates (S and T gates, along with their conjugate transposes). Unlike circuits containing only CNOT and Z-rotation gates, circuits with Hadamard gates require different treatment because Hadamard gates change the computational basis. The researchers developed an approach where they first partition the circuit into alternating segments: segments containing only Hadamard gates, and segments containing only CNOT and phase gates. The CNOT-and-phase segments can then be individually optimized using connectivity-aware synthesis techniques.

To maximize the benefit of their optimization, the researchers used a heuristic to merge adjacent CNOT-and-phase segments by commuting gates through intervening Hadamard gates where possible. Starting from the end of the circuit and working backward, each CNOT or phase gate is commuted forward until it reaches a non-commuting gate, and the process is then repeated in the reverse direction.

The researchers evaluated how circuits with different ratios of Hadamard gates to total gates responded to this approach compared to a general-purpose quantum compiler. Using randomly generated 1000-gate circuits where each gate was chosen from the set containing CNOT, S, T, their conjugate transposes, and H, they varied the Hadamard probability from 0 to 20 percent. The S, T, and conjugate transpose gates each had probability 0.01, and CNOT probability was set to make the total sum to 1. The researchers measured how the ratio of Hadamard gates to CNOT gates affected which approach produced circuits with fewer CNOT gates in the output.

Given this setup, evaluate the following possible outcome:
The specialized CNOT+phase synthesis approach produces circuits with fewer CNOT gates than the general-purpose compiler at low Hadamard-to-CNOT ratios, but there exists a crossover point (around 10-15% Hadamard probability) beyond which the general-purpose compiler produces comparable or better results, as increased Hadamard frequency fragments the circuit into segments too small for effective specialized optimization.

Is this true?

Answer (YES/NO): NO